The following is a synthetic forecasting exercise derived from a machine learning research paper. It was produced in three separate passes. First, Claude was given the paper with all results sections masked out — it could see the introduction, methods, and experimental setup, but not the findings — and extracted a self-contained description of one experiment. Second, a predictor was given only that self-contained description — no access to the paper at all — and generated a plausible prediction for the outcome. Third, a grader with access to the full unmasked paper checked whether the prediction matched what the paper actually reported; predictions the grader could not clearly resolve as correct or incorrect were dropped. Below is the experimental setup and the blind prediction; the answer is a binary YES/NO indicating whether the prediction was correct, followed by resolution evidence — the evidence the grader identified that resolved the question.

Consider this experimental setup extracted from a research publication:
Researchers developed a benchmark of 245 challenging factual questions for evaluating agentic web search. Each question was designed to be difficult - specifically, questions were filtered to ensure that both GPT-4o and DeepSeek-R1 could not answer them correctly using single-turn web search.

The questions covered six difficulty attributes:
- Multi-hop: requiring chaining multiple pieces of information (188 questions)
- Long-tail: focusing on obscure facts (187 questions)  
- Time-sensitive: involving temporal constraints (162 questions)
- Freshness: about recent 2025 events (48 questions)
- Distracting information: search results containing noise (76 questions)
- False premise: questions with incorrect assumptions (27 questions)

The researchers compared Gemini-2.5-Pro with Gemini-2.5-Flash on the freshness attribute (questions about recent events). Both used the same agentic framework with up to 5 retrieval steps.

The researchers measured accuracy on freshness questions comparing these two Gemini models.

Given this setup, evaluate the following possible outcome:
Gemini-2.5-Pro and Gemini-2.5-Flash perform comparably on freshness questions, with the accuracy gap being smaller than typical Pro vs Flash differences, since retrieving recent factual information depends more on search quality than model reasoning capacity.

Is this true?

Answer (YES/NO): NO